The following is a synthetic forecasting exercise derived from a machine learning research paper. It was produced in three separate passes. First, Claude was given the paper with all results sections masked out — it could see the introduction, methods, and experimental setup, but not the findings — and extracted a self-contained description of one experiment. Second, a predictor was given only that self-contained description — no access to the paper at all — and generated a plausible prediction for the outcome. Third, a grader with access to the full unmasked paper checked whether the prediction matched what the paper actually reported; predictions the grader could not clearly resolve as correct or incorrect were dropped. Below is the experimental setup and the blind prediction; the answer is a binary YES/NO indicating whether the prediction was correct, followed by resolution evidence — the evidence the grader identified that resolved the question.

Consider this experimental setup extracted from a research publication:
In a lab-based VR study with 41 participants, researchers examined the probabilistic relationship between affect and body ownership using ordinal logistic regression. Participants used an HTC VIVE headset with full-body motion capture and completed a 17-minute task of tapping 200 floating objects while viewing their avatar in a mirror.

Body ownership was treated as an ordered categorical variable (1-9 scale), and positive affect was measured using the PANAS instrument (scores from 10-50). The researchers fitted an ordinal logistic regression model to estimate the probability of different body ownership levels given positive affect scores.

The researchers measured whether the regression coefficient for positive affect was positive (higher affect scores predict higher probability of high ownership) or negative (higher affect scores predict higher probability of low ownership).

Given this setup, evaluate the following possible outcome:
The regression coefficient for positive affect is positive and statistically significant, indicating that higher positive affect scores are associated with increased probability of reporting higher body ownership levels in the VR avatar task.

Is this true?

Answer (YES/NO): NO